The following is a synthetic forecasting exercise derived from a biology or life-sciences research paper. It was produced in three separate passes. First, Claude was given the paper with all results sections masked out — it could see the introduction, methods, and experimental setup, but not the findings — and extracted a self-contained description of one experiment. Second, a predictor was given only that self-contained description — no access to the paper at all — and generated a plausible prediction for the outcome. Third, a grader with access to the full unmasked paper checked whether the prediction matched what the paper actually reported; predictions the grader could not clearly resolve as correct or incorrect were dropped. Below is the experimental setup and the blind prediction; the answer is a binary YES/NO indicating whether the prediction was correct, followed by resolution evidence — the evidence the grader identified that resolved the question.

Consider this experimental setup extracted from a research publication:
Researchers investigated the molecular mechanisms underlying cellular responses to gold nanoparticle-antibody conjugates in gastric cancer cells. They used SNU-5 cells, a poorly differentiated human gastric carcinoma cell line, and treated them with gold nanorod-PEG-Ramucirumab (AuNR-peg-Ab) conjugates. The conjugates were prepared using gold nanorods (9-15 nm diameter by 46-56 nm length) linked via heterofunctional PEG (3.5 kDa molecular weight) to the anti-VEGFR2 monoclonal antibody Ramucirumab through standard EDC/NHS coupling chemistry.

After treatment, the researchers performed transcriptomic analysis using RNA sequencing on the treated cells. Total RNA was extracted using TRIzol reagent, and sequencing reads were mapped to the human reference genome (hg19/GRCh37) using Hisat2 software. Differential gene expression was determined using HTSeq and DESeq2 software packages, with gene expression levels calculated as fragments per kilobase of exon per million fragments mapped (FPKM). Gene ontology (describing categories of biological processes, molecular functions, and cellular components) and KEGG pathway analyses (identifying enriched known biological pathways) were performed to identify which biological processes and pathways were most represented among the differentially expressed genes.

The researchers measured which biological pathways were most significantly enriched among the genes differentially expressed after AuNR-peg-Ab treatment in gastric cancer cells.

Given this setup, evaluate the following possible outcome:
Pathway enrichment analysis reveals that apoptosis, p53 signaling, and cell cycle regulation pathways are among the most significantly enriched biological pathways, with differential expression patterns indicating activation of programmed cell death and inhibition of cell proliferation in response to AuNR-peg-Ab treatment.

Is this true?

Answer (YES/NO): NO